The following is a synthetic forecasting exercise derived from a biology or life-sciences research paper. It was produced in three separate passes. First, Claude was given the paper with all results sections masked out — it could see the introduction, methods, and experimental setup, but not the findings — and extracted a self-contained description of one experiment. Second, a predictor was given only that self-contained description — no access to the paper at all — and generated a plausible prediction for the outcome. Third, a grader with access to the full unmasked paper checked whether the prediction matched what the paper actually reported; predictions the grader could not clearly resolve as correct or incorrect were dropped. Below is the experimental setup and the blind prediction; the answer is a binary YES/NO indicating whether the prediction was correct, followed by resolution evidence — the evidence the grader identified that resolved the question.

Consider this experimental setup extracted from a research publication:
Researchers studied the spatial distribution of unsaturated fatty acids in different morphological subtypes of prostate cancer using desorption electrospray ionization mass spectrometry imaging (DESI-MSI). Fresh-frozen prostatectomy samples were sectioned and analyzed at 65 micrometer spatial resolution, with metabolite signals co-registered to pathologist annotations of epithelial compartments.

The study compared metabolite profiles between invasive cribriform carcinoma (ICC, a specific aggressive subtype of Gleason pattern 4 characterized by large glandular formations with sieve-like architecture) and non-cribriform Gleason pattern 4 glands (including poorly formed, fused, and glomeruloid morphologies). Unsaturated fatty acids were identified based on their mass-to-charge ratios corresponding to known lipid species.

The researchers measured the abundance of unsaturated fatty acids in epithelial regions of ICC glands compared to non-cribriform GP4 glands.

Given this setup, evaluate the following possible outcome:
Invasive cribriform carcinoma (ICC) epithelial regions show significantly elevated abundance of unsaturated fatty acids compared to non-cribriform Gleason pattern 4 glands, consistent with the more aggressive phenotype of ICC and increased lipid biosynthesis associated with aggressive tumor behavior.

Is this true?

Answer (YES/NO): YES